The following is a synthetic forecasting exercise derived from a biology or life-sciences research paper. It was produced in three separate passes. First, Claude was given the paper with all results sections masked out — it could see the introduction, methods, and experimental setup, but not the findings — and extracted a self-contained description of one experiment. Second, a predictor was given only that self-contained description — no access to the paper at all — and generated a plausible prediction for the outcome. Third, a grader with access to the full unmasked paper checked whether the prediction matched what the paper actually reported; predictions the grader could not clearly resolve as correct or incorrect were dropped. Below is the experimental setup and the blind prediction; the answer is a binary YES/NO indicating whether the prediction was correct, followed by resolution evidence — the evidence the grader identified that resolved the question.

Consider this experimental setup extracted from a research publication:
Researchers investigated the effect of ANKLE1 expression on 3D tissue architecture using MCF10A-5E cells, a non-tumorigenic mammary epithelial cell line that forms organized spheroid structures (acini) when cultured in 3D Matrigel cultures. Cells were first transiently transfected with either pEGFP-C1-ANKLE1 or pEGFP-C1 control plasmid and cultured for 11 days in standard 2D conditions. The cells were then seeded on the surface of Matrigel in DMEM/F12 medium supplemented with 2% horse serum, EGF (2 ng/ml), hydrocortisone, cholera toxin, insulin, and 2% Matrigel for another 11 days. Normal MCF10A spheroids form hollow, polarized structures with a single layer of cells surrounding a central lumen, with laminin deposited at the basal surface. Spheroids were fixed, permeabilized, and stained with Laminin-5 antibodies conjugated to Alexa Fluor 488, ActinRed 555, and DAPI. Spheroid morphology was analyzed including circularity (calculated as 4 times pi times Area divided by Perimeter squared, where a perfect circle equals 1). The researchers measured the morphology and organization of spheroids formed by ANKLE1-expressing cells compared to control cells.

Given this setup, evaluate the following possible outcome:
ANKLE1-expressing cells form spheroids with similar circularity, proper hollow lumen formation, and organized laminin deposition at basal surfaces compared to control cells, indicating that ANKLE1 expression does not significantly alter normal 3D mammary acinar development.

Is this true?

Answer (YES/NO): NO